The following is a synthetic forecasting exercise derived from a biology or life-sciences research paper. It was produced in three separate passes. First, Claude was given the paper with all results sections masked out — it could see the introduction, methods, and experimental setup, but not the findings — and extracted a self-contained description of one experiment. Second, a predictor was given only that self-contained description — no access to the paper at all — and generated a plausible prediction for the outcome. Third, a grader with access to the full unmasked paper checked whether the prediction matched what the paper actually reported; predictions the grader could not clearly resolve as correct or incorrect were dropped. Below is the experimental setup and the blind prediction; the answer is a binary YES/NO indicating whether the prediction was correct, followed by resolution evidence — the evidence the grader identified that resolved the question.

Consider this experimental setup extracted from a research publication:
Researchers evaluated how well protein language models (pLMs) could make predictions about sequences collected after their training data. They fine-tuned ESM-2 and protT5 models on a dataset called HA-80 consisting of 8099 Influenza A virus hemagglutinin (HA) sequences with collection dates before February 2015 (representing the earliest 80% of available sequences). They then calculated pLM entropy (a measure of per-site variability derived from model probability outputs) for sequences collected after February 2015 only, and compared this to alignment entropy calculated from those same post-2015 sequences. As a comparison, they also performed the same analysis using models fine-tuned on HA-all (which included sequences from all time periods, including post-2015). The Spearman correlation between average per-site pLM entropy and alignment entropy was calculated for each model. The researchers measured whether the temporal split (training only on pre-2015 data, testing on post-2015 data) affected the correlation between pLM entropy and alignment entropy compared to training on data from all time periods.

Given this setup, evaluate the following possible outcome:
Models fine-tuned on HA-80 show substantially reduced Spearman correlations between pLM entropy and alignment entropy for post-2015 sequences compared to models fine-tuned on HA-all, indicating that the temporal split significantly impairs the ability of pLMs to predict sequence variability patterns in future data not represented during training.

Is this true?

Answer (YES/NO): NO